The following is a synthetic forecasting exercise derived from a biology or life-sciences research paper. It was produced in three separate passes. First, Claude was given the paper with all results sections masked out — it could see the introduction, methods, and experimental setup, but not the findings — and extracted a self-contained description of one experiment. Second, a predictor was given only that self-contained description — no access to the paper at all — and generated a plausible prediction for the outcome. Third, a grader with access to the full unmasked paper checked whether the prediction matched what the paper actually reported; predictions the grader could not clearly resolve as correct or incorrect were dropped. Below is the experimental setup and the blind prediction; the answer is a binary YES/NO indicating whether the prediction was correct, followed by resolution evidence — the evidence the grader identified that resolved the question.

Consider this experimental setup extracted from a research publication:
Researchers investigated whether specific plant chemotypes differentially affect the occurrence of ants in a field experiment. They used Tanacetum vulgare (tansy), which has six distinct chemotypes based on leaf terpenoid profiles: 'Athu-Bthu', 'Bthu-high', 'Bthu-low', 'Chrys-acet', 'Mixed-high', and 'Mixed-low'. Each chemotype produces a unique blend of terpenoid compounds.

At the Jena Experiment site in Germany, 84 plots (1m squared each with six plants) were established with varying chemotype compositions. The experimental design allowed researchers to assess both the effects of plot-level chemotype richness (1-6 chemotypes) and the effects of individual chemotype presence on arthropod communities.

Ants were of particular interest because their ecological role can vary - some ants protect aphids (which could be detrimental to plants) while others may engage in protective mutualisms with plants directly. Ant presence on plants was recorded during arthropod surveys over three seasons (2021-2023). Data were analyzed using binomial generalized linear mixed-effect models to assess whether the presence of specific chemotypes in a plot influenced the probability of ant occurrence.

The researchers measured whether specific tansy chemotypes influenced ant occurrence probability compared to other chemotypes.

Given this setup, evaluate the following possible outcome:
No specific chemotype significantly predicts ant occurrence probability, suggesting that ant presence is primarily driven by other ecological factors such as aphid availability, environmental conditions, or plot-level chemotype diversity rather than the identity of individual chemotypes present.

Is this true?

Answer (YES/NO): YES